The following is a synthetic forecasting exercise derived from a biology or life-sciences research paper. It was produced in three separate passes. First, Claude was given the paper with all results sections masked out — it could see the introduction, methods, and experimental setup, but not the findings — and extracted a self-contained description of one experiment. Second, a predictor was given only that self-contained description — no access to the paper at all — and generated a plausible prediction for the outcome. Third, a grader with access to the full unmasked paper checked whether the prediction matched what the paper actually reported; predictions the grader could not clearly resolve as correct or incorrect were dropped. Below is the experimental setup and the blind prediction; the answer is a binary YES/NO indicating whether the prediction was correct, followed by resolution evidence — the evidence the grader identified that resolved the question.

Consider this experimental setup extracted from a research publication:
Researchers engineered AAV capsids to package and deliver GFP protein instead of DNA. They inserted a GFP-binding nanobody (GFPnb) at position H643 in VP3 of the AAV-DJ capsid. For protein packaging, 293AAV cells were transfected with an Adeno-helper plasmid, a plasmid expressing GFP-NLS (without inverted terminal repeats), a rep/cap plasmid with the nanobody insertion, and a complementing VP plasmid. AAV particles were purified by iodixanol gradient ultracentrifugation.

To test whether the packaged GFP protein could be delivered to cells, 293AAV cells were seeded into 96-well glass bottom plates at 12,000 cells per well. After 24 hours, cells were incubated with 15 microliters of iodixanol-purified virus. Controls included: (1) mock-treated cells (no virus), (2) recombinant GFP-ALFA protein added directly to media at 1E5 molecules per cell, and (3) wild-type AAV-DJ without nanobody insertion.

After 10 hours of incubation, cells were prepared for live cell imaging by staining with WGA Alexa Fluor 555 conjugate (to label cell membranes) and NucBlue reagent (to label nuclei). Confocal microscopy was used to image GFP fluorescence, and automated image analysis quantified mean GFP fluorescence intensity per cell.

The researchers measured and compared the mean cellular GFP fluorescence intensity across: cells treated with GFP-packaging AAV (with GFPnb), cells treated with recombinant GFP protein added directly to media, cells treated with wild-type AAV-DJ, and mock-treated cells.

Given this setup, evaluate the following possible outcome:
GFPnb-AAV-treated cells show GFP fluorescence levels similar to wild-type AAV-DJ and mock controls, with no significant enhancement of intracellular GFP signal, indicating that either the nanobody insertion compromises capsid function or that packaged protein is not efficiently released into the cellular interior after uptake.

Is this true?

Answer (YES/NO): NO